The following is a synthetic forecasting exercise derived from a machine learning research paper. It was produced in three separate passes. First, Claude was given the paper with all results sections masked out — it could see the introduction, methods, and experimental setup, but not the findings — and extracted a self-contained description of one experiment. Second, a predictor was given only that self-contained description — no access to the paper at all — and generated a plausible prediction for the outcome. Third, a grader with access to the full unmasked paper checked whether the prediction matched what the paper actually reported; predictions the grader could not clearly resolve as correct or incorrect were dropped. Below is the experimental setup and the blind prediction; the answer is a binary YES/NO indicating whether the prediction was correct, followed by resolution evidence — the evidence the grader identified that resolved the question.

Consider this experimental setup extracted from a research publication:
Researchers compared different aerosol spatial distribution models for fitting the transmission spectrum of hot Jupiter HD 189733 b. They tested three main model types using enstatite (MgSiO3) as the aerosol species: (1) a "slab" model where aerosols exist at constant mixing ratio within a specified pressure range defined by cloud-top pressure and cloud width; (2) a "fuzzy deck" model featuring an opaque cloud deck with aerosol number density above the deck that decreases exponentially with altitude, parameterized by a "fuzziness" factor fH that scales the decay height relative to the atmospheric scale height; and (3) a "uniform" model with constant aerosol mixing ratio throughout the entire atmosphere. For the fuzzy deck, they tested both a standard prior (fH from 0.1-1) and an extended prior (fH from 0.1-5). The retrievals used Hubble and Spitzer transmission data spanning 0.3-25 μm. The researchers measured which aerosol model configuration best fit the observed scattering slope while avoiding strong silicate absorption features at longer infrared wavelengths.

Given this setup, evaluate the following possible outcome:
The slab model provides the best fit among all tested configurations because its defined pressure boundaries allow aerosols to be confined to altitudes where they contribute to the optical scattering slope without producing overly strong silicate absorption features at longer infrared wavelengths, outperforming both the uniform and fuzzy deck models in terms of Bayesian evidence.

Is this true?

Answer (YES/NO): NO